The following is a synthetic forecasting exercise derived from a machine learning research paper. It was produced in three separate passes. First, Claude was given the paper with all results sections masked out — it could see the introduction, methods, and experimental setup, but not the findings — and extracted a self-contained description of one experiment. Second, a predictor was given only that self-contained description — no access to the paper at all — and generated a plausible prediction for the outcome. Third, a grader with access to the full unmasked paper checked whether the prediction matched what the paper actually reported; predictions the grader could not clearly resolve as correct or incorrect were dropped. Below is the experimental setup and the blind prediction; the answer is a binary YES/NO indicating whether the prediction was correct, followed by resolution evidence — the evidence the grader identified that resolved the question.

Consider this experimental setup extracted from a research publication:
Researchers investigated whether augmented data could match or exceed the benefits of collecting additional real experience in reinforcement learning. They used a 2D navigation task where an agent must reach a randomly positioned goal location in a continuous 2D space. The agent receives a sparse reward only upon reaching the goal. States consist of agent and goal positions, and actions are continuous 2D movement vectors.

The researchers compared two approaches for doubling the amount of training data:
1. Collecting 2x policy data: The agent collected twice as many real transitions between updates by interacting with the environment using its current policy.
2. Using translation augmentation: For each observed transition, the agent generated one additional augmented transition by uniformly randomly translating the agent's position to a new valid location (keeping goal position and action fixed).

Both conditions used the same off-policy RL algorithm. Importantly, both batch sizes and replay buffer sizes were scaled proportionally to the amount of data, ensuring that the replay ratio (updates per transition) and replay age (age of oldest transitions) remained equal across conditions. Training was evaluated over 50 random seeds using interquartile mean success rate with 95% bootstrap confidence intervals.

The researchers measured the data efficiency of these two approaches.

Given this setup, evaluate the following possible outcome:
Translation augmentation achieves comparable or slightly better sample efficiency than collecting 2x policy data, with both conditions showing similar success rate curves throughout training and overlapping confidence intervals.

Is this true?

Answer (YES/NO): NO